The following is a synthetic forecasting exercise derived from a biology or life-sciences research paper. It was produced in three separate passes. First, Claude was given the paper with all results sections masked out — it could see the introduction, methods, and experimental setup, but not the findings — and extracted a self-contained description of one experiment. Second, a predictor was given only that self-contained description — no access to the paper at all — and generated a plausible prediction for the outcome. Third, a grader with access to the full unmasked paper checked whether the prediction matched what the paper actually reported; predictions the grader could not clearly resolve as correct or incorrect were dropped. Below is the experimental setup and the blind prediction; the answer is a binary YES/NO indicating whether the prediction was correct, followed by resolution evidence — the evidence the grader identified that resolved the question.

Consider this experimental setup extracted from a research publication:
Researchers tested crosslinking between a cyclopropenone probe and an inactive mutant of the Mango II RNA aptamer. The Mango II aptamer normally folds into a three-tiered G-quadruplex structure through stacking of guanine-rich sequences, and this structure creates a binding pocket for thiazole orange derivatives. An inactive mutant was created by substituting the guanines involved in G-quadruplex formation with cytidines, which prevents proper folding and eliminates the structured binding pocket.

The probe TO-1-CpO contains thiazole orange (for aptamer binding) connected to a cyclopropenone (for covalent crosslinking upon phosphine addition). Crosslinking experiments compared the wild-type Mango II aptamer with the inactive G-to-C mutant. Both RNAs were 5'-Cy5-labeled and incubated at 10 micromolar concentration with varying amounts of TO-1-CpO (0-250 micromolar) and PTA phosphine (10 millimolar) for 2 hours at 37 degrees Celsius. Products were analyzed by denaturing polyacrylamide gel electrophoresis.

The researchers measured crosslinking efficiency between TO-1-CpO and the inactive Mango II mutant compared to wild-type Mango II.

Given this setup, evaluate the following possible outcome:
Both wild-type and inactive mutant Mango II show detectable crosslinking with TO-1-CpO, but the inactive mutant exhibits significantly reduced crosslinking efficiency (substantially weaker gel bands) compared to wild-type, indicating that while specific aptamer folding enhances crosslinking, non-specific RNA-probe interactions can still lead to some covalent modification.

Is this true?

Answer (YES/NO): YES